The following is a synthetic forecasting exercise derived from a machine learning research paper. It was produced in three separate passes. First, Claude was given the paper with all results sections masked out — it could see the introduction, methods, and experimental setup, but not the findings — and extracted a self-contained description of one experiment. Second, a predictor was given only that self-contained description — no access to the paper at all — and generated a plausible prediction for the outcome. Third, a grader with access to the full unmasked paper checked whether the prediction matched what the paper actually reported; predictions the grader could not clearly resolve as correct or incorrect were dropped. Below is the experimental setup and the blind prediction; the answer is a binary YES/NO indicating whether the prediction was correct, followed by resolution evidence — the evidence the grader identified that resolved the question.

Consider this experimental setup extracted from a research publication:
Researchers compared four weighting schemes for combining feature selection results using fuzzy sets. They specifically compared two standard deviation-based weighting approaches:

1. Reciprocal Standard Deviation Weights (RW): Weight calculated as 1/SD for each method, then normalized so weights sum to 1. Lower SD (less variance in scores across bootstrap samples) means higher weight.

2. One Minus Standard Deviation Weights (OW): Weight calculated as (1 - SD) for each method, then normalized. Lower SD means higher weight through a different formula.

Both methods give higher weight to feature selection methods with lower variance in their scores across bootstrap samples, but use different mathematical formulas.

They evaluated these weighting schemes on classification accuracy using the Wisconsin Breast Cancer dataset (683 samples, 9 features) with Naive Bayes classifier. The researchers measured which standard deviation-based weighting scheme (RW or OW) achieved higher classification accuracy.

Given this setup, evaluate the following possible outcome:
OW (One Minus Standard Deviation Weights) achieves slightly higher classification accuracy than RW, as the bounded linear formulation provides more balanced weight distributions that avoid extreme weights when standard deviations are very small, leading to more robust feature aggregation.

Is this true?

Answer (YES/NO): NO